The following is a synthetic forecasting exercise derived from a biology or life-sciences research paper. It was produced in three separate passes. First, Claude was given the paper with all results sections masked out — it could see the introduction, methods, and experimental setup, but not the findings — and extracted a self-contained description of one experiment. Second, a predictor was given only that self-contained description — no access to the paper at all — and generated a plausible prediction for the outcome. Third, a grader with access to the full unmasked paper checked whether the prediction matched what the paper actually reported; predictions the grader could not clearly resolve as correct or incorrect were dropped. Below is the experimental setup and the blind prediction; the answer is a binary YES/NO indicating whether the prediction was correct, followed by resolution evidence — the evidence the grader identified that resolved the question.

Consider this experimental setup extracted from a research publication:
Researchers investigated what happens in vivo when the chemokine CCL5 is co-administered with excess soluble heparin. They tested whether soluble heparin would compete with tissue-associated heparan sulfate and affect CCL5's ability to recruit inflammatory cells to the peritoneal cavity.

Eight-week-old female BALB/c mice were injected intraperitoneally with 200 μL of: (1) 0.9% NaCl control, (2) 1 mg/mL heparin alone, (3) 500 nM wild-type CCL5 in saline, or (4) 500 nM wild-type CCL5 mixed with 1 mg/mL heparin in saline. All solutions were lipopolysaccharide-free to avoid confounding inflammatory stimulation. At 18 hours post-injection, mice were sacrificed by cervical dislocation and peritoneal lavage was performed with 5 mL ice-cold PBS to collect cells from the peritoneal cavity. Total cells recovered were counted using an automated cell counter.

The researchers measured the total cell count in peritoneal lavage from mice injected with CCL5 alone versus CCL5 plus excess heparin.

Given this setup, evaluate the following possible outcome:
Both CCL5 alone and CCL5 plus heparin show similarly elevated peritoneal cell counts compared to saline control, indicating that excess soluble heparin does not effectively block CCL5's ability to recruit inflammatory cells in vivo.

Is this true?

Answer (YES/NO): NO